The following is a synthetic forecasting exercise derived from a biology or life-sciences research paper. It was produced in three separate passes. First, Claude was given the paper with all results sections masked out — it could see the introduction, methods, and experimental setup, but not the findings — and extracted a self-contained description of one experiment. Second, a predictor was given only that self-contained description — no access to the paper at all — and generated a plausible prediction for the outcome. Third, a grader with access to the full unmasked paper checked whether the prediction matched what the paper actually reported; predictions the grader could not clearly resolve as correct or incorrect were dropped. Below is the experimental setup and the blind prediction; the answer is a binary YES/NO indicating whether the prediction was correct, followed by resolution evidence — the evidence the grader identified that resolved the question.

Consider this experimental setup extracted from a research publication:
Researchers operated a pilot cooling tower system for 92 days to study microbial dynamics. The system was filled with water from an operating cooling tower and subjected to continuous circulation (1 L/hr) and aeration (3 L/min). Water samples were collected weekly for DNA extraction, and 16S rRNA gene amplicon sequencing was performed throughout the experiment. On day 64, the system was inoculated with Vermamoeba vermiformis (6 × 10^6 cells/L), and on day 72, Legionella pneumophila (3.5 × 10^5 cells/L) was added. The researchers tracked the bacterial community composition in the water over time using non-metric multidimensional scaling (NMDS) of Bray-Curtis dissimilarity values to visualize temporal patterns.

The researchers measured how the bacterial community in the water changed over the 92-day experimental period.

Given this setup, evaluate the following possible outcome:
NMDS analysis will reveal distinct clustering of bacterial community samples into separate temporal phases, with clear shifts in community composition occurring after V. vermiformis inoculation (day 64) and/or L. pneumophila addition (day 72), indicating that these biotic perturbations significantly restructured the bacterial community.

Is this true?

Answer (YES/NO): NO